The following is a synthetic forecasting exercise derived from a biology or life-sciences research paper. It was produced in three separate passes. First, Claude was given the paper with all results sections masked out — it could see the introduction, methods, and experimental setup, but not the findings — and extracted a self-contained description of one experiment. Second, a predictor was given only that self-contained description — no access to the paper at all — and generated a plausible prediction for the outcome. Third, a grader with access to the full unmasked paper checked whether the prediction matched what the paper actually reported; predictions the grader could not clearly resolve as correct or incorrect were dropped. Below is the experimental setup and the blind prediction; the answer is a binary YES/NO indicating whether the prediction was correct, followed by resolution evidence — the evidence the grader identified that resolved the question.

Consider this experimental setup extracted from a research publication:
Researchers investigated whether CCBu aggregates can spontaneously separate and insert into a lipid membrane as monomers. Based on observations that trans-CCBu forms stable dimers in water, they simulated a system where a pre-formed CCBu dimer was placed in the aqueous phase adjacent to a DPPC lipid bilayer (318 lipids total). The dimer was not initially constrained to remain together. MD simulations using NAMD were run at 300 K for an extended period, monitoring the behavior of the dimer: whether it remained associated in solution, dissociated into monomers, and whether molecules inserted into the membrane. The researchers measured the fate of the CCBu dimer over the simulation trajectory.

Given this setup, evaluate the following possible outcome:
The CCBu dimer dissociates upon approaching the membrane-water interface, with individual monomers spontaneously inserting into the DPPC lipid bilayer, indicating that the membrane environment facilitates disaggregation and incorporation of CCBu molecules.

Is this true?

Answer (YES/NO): NO